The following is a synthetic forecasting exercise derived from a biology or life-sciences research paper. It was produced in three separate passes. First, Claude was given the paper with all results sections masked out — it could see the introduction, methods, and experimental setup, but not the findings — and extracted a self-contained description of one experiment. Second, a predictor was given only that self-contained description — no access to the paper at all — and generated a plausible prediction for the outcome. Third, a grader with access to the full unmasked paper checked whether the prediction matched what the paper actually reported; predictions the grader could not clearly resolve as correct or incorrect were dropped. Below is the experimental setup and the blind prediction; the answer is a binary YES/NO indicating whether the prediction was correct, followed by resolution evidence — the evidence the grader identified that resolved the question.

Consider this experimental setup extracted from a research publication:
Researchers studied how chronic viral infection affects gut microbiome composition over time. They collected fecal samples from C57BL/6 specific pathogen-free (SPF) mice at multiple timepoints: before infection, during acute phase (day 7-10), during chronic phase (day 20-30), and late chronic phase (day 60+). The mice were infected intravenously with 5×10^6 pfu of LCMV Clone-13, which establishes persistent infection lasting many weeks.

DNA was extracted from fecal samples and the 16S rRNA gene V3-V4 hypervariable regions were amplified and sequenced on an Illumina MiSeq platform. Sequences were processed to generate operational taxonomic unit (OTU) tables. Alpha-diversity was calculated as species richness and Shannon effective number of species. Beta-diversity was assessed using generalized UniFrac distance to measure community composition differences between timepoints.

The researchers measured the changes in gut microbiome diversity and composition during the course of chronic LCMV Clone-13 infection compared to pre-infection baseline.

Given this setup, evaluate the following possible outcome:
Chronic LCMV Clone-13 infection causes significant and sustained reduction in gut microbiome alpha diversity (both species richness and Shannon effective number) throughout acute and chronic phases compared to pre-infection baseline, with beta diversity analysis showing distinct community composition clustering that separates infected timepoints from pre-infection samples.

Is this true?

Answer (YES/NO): NO